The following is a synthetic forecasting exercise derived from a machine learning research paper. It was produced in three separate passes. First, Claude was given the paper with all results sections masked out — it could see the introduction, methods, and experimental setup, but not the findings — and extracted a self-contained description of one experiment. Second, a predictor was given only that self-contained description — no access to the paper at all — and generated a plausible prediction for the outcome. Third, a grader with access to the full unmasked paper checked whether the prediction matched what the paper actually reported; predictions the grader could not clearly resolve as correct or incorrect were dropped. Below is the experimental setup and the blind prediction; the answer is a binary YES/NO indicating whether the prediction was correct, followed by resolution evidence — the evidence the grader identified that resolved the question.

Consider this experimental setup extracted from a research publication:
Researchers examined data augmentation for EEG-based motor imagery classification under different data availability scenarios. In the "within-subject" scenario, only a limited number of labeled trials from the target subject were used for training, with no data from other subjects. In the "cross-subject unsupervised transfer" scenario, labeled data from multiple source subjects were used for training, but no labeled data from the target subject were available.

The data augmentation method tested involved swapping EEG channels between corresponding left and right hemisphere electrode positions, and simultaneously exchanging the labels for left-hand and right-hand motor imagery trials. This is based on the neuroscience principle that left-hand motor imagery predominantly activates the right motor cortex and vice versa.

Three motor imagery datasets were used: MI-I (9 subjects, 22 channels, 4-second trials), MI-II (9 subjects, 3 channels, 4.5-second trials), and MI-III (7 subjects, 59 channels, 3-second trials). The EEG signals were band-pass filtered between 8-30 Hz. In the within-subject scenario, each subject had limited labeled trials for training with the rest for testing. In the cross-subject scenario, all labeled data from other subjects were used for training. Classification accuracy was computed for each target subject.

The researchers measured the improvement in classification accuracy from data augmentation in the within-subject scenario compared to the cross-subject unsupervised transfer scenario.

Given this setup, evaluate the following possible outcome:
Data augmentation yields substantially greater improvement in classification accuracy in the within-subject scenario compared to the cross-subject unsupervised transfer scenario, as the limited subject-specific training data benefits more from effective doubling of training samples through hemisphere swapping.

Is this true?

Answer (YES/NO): NO